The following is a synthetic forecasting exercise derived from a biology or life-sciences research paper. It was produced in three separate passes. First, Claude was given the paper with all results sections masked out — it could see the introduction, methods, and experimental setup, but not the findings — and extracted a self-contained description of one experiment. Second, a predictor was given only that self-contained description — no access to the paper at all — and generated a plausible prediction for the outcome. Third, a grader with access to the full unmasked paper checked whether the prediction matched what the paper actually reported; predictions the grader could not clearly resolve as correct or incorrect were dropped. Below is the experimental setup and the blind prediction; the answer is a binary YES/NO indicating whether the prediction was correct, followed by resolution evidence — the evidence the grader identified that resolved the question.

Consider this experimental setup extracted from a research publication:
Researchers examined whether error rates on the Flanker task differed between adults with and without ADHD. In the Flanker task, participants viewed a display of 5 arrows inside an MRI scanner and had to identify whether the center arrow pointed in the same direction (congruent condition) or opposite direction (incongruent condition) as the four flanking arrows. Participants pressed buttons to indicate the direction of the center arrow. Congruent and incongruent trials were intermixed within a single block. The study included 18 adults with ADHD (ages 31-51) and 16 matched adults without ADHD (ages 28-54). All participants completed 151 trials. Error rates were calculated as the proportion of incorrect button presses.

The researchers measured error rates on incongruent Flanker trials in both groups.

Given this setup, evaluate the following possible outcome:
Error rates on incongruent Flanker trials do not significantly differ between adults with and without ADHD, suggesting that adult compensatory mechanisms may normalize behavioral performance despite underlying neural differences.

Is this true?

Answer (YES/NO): YES